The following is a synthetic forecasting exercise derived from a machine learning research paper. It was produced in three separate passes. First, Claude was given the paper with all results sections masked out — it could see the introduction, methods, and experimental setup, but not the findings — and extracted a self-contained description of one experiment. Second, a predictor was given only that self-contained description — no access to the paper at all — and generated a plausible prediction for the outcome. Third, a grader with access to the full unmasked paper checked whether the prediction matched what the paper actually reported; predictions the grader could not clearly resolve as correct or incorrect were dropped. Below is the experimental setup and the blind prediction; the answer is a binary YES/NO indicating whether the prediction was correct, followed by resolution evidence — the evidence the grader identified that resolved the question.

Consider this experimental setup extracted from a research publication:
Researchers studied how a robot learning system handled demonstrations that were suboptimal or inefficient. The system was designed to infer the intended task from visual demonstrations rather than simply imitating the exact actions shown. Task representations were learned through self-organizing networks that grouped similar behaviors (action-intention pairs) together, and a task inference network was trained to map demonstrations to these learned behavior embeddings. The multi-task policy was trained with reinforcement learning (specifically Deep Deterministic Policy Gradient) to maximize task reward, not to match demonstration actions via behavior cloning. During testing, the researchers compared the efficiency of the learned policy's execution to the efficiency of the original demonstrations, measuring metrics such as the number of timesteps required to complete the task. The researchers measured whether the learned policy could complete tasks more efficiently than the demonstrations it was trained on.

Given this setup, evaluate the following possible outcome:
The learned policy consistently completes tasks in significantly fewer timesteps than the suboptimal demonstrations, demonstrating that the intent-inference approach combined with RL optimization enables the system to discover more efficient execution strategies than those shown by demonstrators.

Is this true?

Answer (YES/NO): YES